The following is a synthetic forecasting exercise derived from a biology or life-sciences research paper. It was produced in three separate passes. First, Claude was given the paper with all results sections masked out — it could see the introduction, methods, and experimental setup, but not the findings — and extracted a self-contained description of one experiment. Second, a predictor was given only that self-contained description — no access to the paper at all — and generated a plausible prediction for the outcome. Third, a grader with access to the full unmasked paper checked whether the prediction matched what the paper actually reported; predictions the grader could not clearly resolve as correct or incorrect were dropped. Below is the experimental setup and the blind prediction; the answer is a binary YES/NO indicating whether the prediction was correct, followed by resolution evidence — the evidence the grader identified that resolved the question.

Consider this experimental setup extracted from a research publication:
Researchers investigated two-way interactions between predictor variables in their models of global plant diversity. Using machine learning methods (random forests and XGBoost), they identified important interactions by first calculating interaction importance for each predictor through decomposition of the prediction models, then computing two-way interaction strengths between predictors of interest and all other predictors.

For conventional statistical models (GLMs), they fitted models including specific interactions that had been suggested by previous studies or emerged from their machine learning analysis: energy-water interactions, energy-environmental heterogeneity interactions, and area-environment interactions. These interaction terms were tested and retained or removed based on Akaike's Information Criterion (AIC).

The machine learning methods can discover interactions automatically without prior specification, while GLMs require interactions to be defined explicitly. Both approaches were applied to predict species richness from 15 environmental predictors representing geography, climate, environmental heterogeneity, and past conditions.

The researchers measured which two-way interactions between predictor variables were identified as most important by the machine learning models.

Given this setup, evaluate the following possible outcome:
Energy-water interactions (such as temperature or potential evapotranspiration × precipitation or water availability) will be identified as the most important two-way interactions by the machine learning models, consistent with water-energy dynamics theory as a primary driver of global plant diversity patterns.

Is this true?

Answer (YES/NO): NO